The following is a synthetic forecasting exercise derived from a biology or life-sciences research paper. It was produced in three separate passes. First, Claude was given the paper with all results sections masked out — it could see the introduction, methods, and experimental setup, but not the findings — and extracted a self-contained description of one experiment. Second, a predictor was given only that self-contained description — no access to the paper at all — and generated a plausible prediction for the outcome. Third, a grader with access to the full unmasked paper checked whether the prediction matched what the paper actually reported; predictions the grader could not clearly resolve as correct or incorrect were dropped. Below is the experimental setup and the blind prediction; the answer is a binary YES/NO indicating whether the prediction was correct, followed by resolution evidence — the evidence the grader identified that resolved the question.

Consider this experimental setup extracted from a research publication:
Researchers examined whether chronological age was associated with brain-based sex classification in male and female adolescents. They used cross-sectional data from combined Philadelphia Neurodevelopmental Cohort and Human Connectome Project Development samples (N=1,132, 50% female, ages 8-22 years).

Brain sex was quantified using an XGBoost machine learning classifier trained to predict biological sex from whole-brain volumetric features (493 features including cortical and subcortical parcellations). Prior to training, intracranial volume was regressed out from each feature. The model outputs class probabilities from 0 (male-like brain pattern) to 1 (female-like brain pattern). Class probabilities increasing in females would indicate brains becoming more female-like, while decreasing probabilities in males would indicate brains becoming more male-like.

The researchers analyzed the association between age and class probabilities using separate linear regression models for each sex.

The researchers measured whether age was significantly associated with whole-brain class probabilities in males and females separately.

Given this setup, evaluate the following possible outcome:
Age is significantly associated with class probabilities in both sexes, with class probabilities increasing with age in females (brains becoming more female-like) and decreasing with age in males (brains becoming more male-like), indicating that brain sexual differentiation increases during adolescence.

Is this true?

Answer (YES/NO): NO